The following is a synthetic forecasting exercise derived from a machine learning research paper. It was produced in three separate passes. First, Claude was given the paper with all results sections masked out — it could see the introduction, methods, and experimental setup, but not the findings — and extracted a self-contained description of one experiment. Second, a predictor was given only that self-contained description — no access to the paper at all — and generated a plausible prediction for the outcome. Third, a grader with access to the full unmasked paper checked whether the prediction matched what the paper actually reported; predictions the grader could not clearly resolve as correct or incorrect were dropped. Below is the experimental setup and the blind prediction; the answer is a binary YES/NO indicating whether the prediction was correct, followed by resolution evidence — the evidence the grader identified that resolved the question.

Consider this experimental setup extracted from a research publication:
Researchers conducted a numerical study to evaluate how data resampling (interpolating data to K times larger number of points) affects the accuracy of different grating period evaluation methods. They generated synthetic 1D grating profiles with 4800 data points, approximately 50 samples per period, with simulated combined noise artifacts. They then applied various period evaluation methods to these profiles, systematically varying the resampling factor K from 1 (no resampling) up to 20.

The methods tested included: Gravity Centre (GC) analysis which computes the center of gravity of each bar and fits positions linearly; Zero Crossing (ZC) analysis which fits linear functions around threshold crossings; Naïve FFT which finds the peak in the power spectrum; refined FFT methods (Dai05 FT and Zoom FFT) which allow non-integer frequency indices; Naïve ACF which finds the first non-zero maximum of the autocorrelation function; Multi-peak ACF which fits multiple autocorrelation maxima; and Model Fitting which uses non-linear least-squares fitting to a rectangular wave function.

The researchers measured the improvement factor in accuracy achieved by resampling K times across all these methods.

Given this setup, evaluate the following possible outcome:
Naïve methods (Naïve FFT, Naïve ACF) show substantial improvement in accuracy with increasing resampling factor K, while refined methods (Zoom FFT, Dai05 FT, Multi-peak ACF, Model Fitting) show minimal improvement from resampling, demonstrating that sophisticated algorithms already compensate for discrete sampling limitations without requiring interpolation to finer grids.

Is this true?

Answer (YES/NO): NO